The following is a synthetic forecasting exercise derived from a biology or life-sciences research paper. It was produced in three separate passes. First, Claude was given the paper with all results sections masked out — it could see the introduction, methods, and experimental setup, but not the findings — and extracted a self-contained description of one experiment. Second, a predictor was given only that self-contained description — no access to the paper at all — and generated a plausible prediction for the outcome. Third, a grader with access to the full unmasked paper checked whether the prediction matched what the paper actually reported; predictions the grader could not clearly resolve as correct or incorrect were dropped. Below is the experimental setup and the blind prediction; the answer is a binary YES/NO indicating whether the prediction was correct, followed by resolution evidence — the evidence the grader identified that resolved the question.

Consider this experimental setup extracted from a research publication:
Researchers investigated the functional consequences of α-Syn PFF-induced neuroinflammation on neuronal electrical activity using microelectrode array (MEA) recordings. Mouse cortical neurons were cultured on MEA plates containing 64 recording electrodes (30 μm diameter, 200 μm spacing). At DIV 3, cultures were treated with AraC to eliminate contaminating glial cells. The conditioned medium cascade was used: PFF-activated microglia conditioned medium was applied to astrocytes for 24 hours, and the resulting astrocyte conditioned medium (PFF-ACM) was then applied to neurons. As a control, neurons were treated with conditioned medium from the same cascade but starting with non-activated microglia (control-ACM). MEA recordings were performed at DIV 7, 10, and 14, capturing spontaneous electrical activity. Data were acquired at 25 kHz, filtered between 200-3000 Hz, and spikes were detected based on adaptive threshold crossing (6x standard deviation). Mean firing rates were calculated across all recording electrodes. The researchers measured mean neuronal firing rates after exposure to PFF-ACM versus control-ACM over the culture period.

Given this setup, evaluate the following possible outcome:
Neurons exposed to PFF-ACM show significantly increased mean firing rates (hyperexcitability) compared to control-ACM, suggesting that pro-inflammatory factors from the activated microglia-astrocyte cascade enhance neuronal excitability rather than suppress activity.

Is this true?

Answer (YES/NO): NO